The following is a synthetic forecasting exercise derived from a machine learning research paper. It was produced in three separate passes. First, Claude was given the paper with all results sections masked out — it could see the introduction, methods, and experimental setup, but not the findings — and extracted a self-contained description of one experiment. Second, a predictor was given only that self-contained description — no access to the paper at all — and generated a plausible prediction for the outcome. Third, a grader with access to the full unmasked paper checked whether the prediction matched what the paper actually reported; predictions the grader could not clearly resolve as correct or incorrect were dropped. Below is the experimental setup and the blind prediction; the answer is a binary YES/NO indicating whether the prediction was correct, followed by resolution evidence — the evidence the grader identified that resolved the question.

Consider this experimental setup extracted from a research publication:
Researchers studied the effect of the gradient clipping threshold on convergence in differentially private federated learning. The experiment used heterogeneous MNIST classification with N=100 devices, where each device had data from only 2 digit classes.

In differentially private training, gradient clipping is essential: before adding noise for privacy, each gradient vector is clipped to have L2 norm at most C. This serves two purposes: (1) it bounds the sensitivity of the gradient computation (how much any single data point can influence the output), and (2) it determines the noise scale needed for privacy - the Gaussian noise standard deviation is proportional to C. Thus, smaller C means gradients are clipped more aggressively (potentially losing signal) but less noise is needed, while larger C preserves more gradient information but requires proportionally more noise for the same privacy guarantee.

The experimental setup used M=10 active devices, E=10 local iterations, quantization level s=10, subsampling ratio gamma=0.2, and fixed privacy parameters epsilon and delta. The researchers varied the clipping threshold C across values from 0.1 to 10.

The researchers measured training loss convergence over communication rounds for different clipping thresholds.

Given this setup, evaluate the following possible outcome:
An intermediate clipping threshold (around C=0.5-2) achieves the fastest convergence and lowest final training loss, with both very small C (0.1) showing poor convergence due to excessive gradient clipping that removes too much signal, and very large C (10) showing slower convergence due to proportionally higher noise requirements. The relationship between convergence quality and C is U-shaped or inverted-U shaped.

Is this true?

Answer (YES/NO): NO